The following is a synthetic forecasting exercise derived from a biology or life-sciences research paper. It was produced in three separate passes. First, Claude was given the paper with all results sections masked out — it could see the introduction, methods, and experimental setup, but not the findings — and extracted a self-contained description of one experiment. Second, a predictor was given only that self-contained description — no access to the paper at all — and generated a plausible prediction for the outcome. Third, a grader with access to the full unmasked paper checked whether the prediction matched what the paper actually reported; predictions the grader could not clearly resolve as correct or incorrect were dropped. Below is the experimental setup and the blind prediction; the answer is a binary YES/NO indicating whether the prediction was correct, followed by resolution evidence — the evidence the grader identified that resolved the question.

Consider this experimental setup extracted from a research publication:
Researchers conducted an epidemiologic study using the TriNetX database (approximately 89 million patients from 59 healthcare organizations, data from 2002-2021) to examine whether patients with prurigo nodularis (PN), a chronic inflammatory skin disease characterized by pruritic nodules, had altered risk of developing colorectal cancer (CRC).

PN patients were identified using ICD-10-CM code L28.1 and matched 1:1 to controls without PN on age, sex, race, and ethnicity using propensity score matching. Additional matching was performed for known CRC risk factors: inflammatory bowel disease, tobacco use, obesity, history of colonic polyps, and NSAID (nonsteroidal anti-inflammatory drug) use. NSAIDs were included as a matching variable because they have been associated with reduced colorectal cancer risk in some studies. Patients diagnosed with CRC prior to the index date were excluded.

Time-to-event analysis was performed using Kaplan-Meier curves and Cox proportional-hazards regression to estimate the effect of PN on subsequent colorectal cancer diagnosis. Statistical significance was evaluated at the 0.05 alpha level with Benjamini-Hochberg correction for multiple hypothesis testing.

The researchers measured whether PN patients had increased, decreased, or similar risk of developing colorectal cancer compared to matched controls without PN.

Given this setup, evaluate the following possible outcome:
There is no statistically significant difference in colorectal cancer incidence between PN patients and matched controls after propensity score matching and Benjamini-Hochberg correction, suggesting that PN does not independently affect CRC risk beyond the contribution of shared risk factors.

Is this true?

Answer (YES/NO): NO